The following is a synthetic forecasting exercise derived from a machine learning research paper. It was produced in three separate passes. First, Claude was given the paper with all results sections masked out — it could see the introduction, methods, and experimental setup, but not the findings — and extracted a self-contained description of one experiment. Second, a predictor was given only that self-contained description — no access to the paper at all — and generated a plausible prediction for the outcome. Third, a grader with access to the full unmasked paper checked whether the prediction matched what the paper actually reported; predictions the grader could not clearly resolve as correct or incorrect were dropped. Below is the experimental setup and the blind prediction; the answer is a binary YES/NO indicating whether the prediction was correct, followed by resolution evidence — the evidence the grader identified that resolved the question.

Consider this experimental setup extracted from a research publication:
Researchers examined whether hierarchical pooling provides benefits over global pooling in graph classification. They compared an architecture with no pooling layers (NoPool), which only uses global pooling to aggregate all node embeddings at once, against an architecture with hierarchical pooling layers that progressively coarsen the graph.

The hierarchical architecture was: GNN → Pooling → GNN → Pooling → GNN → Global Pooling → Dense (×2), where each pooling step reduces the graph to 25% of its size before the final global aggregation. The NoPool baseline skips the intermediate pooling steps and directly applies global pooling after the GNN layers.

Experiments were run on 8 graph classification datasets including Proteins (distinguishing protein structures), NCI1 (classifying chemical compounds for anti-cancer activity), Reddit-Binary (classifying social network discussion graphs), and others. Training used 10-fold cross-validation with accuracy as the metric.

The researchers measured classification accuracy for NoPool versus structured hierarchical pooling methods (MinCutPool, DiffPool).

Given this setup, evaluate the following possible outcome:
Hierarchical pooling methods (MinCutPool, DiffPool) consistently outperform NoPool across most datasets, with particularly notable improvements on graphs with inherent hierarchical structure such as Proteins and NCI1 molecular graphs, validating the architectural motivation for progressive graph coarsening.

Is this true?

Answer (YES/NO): NO